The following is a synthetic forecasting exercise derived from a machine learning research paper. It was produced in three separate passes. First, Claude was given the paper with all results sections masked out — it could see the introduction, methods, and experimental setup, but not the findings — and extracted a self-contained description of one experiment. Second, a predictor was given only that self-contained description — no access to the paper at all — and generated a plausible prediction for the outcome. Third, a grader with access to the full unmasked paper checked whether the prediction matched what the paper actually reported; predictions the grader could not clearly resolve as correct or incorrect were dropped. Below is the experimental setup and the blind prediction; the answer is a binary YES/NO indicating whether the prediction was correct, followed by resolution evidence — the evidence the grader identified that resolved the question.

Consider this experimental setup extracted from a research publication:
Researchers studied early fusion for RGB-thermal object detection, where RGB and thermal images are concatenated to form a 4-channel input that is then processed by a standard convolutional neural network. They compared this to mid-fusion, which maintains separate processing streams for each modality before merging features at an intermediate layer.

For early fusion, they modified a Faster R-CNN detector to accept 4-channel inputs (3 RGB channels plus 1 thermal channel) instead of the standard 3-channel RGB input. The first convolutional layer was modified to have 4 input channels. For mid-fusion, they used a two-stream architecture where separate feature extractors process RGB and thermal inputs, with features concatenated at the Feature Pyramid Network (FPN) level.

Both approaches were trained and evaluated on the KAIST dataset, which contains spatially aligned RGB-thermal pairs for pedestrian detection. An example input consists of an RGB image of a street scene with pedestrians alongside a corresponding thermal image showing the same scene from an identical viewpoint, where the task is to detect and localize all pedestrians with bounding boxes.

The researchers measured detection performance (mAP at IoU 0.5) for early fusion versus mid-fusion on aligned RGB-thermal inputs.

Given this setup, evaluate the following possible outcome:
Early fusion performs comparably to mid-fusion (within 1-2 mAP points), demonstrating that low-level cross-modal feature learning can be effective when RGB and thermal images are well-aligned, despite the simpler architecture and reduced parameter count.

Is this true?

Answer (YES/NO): NO